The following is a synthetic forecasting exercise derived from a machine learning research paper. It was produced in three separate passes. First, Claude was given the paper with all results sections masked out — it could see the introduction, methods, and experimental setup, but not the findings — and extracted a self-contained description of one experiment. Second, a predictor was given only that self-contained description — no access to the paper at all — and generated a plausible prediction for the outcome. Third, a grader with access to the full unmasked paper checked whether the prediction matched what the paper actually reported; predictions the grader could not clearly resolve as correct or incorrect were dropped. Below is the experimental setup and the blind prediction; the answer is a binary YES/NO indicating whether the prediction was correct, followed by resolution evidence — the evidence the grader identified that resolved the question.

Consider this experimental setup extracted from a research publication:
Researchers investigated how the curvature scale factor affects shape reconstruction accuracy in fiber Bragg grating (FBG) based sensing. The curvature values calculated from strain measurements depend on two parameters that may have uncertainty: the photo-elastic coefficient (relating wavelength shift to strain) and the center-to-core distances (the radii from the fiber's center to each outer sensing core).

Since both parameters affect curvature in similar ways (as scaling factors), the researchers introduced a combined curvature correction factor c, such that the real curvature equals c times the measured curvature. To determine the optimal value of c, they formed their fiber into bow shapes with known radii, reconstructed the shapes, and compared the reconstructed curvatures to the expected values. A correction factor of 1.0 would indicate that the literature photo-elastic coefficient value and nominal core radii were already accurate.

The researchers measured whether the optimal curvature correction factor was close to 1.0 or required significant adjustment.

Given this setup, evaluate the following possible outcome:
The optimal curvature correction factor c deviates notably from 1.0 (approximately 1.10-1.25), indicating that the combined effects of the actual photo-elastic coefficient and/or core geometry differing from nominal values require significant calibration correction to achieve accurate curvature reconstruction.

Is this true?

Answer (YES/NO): NO